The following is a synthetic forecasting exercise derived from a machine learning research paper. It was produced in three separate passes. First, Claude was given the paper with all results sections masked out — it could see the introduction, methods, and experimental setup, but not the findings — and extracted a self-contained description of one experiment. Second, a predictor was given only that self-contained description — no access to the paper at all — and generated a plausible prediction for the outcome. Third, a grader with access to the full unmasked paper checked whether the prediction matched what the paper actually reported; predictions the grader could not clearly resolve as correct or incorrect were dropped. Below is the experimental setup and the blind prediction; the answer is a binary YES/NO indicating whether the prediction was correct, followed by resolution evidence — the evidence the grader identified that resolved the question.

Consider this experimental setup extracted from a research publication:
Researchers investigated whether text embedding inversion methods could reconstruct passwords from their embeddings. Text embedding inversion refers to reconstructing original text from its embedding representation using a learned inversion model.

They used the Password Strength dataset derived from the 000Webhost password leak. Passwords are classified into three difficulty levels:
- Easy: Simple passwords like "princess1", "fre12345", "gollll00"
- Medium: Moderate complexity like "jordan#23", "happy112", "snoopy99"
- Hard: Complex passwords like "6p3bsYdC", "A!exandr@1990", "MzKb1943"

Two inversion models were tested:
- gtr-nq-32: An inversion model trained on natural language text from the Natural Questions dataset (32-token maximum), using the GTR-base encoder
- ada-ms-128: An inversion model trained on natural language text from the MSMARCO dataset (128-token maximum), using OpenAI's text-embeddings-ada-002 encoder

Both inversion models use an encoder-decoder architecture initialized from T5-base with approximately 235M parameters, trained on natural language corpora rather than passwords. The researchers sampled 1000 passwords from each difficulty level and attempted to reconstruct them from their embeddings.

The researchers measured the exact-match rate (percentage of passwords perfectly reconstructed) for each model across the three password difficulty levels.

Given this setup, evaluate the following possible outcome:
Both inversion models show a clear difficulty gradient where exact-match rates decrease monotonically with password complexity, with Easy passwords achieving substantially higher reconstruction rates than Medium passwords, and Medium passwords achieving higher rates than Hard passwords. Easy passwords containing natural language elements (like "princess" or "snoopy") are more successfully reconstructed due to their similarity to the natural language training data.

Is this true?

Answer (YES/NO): NO